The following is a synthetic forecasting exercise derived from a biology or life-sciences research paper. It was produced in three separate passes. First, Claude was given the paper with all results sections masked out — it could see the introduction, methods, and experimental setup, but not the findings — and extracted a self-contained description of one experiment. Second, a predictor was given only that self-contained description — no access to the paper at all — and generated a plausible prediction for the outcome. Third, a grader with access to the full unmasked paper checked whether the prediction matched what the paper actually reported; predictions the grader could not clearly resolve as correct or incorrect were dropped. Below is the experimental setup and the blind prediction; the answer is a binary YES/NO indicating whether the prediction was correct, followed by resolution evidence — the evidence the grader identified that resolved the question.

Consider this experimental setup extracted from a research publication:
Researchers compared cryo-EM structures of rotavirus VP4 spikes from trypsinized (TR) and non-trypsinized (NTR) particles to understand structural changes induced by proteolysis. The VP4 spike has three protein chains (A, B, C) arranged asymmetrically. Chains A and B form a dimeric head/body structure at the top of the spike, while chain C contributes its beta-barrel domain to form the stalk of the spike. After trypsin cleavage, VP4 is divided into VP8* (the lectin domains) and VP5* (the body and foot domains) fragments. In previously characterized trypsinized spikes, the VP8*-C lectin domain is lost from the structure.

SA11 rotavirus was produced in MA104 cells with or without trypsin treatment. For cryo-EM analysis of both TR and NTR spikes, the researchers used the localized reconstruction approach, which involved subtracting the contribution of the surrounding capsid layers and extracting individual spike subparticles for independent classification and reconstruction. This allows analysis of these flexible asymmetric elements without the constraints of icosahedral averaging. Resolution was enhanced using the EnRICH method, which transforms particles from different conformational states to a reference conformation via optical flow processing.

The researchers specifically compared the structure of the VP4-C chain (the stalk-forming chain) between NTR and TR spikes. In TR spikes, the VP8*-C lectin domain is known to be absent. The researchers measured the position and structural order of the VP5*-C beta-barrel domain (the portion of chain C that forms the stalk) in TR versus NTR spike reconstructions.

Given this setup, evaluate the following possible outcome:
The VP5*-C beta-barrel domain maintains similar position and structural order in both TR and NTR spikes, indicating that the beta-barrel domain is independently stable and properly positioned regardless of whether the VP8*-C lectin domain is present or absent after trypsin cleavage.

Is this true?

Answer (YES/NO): YES